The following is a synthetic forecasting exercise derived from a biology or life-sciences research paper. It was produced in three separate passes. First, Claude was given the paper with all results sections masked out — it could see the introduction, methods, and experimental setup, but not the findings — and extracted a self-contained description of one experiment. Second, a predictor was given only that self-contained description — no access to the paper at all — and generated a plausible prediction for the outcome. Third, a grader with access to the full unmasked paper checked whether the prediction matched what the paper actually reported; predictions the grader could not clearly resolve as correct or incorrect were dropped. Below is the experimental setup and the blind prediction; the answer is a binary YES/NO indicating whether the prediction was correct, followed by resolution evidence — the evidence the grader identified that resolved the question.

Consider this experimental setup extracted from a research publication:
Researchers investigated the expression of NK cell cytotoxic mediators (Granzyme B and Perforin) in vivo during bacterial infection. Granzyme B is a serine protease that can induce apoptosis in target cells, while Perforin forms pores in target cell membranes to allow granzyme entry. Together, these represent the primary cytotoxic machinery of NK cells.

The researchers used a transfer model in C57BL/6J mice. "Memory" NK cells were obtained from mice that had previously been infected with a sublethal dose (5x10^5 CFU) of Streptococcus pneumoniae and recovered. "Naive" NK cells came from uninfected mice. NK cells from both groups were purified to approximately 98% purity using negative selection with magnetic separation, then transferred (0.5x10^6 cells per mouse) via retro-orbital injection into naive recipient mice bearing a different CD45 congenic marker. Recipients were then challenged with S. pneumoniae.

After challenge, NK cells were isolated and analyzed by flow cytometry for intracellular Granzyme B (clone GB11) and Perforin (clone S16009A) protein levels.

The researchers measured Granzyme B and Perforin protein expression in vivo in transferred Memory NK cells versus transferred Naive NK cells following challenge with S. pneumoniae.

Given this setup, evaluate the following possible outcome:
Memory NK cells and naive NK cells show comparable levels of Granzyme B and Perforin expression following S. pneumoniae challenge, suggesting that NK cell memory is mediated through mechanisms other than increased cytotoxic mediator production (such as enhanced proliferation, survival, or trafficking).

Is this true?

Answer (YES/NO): NO